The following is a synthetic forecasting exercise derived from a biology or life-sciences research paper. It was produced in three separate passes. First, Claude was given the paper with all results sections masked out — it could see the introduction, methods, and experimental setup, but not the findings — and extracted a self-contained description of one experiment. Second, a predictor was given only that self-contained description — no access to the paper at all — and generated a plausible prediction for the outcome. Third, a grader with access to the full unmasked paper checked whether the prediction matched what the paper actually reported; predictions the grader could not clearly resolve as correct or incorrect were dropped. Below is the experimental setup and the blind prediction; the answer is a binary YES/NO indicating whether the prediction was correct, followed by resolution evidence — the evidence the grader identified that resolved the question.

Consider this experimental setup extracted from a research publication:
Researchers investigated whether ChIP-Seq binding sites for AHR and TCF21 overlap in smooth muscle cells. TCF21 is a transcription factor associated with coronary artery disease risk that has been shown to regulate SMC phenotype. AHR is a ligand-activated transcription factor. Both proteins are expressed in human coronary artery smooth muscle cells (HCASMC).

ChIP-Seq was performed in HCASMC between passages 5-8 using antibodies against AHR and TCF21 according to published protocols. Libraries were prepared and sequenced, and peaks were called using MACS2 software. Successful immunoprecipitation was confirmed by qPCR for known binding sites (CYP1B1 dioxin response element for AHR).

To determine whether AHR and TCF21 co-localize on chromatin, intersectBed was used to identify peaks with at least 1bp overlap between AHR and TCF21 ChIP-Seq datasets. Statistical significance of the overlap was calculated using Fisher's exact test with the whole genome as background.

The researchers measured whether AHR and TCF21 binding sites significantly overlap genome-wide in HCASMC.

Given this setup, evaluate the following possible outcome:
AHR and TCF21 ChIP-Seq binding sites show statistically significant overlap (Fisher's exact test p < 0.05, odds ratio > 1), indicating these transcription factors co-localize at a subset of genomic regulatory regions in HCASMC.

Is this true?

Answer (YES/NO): YES